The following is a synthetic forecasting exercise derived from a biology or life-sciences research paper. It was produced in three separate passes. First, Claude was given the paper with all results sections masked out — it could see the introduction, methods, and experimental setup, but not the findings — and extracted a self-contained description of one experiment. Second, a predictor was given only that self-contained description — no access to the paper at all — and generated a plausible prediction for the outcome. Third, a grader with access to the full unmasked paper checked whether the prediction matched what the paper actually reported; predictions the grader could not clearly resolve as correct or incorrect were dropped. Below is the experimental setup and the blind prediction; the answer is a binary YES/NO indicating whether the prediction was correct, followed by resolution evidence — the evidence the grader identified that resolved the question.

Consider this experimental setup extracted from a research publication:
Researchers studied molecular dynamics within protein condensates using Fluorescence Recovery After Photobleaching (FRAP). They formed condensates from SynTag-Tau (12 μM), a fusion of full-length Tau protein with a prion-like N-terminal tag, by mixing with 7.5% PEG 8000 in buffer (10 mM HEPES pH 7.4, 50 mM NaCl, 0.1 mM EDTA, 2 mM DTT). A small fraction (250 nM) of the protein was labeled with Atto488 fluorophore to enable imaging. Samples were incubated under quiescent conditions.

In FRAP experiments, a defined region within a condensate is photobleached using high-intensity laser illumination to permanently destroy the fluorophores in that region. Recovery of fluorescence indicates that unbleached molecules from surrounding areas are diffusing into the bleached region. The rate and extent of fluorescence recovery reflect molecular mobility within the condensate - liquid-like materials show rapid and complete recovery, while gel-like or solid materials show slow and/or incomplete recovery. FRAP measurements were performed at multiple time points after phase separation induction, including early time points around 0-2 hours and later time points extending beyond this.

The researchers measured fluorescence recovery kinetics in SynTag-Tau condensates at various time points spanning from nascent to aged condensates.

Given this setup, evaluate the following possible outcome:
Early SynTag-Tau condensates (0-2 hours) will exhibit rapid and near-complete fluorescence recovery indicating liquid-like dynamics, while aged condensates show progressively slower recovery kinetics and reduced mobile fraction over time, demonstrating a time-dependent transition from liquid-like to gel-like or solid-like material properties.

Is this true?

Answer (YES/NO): YES